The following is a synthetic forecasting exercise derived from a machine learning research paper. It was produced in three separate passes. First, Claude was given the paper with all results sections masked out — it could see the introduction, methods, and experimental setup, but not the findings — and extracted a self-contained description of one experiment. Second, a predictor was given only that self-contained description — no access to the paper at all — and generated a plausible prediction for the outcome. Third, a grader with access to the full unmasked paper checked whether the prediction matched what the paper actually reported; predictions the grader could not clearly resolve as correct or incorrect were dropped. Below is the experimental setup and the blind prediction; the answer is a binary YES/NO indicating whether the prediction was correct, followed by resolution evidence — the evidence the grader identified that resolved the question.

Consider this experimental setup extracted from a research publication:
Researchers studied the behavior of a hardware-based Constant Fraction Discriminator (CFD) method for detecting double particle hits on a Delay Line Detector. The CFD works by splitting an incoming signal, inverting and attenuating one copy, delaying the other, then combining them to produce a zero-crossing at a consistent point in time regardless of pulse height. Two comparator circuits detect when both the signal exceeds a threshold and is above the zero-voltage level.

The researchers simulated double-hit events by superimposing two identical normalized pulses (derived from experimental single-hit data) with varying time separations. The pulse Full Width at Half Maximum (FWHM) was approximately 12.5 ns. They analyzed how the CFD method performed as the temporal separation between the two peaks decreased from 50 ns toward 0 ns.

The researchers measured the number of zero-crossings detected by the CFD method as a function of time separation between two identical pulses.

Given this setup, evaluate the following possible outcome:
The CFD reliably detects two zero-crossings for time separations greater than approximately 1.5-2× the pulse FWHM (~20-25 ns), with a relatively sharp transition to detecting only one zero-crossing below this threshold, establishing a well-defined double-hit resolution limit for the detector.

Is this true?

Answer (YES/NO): YES